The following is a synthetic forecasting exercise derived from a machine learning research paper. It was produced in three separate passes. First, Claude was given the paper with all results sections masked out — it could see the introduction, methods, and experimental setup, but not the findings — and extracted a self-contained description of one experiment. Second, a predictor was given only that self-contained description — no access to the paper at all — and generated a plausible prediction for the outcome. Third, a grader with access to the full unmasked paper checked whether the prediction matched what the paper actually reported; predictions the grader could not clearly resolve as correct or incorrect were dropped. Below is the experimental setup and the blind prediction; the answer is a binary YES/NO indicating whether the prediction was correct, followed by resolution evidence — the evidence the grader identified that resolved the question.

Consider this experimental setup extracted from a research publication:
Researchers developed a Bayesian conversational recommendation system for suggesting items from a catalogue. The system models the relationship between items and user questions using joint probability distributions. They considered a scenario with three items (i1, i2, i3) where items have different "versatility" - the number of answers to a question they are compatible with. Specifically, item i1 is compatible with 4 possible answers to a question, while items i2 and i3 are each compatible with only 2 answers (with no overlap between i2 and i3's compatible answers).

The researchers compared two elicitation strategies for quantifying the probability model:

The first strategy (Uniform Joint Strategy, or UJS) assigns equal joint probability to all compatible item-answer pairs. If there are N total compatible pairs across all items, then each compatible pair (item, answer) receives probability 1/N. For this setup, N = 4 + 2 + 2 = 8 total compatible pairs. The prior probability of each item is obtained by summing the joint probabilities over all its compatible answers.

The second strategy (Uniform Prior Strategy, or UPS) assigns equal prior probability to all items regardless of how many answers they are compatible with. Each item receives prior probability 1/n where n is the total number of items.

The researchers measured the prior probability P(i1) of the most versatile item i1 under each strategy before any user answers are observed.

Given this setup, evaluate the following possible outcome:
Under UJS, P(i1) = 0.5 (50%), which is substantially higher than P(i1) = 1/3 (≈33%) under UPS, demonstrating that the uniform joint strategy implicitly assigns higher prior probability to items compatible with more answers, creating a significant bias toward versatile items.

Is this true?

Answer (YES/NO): YES